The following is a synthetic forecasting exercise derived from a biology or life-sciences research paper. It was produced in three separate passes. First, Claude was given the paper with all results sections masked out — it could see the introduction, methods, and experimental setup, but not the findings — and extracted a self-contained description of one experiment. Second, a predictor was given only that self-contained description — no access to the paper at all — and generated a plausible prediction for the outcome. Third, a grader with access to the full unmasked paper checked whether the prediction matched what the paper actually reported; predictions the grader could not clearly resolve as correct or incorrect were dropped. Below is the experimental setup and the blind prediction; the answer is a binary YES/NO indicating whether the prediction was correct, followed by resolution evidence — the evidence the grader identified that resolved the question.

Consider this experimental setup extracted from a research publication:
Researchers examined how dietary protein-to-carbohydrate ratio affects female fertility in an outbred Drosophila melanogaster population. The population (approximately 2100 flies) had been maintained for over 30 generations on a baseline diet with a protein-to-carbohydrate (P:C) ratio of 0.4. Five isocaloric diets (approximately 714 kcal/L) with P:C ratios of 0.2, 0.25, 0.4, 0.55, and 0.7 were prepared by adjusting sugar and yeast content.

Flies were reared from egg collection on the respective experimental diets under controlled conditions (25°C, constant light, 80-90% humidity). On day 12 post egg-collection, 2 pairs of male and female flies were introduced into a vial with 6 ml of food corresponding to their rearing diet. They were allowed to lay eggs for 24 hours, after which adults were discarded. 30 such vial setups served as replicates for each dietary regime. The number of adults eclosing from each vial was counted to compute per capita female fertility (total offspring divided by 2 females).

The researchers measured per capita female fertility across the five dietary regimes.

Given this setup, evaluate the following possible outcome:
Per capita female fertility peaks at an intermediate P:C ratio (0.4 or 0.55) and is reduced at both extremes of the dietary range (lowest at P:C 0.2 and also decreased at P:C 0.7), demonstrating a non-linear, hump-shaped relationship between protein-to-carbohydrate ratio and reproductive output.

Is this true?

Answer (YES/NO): NO